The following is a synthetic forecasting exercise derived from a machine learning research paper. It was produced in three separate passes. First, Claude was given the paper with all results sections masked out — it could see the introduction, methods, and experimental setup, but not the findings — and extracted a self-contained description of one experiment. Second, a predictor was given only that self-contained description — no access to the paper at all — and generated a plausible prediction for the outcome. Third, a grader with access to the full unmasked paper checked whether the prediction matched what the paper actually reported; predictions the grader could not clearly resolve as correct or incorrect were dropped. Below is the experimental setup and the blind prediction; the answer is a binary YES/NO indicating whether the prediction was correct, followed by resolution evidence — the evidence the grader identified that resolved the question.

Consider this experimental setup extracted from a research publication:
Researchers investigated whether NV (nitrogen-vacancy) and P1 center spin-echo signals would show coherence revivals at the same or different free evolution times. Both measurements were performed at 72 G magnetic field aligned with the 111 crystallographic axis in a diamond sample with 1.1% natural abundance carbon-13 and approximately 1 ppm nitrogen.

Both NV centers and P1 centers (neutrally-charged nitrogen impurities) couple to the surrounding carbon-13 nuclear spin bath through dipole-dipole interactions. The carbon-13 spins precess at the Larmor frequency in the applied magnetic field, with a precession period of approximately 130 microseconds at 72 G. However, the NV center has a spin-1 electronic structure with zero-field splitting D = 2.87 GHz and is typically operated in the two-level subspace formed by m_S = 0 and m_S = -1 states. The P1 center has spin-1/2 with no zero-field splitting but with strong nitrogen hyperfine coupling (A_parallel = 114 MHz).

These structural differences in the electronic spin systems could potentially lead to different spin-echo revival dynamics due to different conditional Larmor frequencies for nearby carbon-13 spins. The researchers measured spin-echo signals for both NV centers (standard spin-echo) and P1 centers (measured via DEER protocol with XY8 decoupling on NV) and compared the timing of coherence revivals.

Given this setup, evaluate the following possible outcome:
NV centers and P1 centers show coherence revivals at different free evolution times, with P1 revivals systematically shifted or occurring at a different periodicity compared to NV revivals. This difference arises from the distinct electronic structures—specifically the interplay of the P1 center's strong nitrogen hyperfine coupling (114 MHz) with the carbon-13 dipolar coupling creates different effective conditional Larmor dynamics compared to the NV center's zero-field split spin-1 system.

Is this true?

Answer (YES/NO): NO